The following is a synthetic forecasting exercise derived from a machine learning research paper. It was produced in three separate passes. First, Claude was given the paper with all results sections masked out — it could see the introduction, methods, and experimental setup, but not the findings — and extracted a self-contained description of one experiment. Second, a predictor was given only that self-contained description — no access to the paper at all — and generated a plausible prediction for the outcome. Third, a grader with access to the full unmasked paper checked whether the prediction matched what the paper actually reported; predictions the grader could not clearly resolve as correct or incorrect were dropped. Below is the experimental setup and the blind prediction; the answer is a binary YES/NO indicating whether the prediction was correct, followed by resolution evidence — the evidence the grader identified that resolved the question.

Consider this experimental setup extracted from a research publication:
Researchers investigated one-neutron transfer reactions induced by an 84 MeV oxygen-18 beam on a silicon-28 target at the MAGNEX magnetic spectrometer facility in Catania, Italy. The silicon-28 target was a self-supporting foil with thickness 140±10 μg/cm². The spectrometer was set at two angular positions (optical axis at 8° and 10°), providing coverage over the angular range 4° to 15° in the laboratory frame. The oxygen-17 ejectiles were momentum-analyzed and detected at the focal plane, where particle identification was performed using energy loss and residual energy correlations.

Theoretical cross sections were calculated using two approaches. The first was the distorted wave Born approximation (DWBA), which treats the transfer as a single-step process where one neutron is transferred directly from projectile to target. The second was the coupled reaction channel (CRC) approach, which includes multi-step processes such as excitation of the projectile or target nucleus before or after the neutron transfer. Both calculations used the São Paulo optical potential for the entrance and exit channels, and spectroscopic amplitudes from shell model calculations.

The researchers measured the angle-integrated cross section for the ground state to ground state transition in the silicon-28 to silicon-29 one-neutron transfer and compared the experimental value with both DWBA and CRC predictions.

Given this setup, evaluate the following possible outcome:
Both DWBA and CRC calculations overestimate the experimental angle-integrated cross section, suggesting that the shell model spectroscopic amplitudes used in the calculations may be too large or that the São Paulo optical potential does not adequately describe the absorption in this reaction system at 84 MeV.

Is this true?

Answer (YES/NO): NO